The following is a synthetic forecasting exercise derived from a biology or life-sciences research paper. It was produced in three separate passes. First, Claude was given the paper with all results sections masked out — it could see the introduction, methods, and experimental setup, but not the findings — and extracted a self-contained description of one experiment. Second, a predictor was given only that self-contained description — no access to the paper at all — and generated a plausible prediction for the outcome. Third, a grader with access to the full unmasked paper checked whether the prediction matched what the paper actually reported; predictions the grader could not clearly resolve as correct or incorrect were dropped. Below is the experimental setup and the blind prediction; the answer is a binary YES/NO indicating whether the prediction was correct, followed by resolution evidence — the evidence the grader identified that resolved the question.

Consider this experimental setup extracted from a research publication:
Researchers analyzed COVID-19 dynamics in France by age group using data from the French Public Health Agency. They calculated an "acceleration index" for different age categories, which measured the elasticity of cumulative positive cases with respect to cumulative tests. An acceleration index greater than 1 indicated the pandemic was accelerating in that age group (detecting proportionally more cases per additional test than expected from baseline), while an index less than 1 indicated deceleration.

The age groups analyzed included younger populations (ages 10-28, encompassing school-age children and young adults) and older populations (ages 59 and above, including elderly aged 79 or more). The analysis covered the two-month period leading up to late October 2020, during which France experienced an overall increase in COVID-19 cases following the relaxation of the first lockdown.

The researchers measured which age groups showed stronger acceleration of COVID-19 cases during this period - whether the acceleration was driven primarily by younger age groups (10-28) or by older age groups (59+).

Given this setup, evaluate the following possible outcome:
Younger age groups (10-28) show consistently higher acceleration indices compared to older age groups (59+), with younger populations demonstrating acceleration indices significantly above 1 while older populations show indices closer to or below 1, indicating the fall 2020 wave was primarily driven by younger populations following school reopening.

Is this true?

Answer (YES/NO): NO